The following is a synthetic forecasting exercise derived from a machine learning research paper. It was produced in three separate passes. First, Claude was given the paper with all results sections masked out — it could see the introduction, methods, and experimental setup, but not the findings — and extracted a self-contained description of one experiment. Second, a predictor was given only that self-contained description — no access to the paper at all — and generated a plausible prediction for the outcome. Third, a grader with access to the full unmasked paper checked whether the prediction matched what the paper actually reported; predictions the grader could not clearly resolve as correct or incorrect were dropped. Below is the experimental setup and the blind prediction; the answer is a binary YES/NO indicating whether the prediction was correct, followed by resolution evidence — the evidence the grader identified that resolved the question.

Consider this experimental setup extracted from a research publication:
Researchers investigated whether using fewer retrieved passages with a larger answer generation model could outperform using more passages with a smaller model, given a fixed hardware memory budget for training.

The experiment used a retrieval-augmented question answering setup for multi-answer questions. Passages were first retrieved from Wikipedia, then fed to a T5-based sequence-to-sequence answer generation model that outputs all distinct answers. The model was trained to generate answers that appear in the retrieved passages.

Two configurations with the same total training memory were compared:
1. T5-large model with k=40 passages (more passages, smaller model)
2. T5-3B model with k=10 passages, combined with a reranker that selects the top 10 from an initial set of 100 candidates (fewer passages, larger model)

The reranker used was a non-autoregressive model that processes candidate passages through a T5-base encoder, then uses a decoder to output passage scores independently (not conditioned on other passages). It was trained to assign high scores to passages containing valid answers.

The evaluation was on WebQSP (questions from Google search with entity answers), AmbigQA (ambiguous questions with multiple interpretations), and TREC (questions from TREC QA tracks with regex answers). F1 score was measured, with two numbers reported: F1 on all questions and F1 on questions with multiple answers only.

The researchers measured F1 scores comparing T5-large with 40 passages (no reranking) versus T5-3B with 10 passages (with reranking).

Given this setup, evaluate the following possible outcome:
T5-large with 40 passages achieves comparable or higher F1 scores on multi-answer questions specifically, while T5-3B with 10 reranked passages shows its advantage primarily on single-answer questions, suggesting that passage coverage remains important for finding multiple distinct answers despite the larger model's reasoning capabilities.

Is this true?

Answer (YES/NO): NO